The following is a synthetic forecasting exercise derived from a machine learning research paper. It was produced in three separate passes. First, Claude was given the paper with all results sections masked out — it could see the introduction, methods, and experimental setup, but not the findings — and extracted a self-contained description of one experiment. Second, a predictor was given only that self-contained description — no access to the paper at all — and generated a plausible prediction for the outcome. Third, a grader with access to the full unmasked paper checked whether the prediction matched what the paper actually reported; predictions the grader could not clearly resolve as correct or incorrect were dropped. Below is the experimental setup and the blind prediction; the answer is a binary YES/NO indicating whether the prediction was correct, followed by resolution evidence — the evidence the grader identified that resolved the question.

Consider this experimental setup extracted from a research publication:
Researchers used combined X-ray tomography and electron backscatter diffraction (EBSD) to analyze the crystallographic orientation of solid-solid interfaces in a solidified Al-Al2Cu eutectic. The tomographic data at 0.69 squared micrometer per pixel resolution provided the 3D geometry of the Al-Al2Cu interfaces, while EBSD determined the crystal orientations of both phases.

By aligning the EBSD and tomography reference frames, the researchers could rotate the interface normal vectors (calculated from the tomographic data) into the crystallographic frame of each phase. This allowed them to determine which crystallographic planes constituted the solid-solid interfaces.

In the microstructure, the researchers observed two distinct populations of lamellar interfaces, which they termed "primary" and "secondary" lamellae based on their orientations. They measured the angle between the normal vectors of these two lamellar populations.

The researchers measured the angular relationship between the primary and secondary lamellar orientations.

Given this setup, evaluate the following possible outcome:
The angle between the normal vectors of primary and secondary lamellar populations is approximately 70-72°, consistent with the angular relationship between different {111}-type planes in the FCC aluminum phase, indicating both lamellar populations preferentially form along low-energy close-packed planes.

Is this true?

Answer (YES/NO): NO